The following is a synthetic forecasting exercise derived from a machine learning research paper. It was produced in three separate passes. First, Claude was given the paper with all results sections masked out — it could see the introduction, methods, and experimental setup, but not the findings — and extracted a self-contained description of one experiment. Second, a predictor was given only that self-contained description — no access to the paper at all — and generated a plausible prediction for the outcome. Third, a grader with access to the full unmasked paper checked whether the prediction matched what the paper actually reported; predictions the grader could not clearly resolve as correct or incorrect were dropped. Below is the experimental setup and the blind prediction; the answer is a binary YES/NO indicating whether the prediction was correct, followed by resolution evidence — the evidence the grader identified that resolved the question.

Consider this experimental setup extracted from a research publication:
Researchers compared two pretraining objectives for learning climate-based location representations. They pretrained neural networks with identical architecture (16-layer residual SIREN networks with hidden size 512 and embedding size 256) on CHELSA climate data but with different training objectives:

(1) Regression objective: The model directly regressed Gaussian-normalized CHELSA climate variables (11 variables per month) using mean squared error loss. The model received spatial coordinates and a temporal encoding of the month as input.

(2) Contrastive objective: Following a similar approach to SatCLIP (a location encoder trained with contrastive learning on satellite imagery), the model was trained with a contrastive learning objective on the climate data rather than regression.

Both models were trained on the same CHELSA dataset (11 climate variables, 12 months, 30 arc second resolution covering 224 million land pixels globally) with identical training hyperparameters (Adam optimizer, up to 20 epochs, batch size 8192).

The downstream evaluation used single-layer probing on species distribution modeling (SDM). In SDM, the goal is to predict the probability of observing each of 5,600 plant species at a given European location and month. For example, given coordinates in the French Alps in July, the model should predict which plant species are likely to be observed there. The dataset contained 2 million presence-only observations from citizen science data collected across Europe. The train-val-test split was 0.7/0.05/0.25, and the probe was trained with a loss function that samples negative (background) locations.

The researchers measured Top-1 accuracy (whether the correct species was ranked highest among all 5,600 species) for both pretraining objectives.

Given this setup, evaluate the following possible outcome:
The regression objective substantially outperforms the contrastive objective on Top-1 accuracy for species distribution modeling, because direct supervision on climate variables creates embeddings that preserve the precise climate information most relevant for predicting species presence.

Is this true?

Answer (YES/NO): YES